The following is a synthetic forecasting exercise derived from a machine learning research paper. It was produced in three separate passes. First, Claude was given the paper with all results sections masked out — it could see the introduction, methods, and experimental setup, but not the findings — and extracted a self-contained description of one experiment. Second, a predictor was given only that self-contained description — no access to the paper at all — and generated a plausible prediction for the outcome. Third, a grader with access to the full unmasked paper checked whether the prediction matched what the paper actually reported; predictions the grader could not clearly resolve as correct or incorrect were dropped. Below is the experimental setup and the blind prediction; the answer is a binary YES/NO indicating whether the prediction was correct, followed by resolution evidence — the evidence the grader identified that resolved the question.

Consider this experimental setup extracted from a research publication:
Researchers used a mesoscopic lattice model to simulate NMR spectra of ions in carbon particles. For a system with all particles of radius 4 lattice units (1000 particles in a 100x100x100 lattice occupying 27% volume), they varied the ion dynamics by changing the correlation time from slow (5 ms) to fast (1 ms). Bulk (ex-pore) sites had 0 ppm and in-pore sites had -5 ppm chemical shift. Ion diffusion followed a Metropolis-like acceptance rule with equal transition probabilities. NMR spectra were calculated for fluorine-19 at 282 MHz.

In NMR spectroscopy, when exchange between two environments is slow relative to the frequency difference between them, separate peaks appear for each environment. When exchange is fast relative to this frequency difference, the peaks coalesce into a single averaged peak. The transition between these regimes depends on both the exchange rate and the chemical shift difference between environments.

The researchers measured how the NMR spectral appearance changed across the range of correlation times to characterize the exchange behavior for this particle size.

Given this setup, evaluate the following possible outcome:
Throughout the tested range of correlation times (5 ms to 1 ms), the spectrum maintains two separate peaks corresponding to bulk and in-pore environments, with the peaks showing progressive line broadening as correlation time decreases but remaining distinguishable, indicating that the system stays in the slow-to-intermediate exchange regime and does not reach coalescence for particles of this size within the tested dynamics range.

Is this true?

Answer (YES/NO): NO